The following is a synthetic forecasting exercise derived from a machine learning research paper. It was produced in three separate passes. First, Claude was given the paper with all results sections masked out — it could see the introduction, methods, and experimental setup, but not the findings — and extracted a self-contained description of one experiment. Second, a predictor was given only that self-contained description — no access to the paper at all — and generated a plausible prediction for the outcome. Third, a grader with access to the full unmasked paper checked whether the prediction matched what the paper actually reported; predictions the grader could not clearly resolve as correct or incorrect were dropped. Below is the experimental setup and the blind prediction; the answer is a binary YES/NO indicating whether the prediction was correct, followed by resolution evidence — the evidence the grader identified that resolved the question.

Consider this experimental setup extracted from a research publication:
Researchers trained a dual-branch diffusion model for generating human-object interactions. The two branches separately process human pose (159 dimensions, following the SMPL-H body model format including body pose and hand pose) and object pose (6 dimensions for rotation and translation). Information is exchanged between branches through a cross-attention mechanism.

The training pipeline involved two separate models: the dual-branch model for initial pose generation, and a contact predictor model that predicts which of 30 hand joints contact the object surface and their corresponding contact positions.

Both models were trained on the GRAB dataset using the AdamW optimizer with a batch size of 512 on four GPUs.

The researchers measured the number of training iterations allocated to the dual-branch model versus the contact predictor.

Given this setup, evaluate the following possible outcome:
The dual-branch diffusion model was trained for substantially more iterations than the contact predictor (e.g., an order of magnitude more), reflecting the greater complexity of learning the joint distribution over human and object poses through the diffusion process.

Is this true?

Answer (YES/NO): NO